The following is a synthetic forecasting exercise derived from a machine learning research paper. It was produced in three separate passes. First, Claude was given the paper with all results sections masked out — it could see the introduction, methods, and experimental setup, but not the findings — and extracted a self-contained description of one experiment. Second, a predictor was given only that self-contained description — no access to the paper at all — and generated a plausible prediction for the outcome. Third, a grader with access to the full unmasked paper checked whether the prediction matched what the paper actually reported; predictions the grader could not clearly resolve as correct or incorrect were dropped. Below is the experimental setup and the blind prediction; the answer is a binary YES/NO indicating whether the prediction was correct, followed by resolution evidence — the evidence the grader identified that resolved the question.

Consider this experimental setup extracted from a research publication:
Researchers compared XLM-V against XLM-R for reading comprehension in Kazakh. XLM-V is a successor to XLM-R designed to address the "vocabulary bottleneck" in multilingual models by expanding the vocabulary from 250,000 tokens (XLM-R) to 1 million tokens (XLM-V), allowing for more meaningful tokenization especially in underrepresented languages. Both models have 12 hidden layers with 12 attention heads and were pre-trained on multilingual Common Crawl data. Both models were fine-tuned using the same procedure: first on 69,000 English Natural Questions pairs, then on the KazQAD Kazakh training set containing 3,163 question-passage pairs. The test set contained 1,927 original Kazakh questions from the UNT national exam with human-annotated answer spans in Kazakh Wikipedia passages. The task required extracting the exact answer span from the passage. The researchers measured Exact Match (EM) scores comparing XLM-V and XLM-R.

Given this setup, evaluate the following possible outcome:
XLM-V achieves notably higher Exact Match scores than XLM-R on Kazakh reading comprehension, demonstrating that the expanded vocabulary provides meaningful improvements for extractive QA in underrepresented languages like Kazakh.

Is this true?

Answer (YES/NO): NO